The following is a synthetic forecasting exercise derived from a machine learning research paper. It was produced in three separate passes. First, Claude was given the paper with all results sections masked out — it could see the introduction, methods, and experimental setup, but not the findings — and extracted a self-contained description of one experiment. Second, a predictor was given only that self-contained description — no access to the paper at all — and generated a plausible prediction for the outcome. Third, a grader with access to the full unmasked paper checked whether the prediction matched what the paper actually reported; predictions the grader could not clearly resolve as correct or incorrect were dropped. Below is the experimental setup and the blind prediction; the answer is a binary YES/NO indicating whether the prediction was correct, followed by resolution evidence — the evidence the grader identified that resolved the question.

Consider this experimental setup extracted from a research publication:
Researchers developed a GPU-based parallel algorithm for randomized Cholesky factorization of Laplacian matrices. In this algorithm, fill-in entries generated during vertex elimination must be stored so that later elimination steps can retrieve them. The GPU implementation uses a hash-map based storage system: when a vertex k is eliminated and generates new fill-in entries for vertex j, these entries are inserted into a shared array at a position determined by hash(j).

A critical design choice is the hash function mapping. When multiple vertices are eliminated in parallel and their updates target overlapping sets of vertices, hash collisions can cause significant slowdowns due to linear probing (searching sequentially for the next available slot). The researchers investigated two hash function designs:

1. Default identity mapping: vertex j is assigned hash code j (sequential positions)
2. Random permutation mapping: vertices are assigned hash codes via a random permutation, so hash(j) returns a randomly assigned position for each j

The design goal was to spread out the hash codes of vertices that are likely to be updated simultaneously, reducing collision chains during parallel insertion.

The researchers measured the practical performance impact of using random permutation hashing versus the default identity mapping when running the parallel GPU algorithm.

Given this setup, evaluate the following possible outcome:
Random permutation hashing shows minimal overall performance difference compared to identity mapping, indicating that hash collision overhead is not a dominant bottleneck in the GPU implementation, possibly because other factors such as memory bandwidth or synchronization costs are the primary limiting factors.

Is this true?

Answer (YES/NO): NO